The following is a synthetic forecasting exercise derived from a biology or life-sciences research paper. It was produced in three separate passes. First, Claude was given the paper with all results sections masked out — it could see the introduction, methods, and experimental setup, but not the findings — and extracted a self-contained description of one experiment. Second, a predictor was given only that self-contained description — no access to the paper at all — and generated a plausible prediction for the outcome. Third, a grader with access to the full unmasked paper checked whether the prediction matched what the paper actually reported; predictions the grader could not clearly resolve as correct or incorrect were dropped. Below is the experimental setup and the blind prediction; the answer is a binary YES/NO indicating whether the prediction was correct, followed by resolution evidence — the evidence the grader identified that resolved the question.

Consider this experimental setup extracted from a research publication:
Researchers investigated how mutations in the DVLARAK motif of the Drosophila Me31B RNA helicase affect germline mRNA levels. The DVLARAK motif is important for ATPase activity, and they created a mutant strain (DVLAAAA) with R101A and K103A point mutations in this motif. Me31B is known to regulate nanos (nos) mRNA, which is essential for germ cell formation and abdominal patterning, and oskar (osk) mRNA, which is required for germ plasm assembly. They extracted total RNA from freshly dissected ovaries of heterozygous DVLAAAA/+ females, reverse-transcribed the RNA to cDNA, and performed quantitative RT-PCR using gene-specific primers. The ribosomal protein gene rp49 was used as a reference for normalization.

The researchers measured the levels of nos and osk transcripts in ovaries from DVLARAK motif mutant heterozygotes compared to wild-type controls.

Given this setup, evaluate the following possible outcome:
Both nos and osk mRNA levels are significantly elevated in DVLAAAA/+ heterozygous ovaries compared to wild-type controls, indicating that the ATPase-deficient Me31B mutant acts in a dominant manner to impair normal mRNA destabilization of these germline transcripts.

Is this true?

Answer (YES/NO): NO